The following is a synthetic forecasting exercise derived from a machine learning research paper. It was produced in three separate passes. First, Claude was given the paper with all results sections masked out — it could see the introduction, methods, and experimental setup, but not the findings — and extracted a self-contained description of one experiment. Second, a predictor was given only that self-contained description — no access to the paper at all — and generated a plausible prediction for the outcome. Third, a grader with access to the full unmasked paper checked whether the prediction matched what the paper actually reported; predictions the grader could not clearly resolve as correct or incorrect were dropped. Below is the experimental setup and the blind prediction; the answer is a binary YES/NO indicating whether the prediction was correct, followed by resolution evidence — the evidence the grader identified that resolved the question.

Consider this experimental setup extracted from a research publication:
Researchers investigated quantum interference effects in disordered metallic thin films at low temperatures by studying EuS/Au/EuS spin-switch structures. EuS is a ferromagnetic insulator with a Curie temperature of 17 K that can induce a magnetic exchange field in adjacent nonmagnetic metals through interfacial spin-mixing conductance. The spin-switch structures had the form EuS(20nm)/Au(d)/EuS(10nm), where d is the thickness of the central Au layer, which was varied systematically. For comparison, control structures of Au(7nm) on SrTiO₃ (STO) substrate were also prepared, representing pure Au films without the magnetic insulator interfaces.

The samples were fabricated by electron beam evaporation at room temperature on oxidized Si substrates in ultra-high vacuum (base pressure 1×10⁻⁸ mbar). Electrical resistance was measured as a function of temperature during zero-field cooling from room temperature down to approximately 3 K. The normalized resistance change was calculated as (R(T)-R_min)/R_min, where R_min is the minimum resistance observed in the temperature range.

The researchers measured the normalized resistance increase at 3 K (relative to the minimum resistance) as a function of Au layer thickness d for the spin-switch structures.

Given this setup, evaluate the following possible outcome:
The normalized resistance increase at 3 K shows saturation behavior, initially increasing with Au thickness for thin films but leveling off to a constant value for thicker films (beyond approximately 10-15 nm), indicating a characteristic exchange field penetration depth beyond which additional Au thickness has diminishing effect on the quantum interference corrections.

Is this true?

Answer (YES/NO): NO